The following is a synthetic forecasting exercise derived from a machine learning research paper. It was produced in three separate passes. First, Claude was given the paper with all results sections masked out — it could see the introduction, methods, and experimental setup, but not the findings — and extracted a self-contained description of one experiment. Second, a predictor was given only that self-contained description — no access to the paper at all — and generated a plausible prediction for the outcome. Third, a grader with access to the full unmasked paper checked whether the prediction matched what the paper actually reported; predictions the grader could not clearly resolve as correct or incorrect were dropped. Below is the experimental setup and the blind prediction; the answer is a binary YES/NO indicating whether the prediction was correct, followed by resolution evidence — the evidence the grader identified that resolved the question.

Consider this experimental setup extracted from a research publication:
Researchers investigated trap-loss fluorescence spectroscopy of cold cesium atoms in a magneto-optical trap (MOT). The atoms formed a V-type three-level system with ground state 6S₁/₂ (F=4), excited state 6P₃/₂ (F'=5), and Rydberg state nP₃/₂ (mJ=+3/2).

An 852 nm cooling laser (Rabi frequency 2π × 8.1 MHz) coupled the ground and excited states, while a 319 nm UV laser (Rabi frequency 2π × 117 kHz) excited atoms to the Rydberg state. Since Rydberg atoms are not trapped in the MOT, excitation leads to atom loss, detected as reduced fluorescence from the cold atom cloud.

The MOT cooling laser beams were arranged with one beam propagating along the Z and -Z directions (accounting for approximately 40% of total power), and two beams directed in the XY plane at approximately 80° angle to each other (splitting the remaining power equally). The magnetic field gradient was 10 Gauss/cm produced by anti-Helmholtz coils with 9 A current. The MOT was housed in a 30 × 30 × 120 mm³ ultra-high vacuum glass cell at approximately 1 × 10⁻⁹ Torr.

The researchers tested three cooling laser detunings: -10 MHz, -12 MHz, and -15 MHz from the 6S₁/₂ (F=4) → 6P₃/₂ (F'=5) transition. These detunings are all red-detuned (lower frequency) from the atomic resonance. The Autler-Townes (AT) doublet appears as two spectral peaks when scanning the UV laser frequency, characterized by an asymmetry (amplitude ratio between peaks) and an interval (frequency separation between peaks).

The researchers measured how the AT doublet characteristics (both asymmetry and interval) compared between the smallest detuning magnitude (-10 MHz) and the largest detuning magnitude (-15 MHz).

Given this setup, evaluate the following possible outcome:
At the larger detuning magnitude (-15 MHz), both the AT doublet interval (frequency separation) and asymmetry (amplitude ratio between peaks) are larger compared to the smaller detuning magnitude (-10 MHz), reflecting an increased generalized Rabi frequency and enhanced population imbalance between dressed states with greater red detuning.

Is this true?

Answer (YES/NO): NO